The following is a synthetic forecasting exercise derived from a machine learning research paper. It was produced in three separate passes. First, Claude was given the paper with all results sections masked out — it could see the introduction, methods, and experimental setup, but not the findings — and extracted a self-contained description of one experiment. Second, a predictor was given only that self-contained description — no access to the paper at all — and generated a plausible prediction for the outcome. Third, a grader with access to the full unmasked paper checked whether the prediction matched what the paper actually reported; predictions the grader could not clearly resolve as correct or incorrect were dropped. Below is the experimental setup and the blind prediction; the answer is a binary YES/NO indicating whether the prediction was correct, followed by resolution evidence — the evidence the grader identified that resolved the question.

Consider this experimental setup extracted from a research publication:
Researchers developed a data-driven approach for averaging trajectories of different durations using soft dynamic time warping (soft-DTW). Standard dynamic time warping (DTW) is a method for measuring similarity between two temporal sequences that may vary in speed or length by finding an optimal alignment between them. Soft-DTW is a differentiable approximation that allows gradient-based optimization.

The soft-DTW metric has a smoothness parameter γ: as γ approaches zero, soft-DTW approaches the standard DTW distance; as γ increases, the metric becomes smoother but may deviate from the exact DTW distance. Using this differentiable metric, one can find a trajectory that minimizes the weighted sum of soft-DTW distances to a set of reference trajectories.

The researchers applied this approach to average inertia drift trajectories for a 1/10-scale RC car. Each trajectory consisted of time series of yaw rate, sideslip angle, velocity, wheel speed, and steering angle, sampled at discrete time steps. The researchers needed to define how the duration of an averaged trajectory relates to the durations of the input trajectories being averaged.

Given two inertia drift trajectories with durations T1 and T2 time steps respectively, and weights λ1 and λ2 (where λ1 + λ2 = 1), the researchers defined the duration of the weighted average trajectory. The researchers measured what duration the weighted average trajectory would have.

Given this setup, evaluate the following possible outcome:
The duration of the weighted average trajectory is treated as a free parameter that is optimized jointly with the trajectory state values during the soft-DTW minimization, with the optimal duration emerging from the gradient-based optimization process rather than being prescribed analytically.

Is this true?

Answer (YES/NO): NO